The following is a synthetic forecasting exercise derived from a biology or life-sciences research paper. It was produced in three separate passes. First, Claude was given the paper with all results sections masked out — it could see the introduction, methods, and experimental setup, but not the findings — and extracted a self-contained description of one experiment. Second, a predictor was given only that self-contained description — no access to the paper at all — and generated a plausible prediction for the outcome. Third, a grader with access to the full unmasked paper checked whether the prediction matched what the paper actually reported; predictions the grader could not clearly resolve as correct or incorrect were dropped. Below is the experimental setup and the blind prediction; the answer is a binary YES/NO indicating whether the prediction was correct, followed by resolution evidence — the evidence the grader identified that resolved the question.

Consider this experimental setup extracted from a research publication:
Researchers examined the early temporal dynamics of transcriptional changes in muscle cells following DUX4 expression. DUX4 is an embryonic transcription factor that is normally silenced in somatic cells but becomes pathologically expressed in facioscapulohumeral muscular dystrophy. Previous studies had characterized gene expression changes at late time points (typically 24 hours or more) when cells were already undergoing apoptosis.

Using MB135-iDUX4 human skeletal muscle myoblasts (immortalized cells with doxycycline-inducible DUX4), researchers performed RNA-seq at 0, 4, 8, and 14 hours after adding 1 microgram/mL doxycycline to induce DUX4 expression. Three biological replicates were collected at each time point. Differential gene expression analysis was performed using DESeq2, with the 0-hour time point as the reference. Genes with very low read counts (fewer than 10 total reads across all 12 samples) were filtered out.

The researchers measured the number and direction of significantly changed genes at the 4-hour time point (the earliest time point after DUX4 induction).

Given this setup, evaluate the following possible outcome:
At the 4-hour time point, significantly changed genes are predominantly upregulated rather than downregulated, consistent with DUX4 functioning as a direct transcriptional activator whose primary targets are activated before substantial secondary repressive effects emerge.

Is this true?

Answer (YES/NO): NO